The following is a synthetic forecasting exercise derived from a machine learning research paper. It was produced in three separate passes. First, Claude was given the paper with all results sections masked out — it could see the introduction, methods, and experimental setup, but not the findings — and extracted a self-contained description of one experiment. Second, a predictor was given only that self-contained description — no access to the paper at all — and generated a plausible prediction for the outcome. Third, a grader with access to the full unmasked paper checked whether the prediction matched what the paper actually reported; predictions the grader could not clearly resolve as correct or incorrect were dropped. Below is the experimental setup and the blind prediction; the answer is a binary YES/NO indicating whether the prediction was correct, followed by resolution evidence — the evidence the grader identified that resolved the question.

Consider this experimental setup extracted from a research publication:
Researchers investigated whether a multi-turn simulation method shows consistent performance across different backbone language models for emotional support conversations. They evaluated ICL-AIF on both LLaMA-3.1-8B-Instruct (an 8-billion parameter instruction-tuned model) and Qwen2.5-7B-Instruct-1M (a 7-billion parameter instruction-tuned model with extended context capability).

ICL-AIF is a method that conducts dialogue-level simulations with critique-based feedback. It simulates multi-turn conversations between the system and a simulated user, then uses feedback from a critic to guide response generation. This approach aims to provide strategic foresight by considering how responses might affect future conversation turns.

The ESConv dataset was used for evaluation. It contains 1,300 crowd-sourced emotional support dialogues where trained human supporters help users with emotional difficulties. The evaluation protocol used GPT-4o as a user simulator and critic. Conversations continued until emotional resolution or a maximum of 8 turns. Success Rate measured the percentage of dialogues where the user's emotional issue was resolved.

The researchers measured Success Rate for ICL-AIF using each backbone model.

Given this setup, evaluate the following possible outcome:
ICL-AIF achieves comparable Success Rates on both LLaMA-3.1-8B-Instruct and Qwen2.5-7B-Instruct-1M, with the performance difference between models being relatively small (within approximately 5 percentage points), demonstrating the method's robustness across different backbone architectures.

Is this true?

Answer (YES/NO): YES